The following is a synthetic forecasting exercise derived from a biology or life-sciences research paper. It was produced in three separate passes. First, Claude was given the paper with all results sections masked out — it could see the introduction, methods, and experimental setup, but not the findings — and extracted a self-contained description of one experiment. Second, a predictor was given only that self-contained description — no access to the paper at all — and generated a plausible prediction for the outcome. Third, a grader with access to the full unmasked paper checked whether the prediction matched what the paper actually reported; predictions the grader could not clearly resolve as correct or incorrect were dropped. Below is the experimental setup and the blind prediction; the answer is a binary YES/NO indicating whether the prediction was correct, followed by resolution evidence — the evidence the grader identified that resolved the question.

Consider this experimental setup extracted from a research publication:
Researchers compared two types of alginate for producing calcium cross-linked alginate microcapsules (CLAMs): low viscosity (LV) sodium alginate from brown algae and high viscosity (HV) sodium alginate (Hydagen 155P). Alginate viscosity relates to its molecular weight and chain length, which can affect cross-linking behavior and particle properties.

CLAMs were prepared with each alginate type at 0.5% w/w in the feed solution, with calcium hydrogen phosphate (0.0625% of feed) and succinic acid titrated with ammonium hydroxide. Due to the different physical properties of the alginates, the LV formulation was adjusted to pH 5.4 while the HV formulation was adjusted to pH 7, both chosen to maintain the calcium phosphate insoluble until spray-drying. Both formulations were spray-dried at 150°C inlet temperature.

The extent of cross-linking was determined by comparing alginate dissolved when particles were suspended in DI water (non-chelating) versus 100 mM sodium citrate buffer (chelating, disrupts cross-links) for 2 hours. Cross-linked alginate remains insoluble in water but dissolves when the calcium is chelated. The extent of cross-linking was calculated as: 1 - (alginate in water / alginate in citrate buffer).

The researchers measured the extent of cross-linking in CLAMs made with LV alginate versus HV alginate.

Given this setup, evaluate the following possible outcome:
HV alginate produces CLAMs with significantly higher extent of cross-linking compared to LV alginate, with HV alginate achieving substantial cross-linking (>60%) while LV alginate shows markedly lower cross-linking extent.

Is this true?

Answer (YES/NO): NO